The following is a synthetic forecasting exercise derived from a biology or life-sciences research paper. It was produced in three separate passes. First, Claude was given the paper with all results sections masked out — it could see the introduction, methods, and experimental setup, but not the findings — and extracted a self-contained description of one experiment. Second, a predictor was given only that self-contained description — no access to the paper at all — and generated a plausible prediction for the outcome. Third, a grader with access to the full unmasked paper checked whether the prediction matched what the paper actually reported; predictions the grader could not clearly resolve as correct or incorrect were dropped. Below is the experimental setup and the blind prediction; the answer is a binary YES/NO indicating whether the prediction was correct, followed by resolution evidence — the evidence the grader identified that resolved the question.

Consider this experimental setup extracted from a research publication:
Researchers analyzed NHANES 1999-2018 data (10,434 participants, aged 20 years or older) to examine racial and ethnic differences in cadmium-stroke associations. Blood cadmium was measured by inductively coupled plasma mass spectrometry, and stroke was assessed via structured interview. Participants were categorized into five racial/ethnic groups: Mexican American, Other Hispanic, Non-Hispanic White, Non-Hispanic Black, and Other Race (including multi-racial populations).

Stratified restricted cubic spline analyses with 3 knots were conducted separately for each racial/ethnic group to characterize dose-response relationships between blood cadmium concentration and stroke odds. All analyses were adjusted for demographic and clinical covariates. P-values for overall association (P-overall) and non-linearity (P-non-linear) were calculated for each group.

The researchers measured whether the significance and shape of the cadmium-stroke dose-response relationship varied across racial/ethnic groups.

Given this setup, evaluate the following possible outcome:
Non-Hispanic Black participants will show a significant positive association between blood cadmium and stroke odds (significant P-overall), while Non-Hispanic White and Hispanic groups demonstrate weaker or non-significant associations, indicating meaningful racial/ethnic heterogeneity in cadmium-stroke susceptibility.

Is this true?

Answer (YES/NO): YES